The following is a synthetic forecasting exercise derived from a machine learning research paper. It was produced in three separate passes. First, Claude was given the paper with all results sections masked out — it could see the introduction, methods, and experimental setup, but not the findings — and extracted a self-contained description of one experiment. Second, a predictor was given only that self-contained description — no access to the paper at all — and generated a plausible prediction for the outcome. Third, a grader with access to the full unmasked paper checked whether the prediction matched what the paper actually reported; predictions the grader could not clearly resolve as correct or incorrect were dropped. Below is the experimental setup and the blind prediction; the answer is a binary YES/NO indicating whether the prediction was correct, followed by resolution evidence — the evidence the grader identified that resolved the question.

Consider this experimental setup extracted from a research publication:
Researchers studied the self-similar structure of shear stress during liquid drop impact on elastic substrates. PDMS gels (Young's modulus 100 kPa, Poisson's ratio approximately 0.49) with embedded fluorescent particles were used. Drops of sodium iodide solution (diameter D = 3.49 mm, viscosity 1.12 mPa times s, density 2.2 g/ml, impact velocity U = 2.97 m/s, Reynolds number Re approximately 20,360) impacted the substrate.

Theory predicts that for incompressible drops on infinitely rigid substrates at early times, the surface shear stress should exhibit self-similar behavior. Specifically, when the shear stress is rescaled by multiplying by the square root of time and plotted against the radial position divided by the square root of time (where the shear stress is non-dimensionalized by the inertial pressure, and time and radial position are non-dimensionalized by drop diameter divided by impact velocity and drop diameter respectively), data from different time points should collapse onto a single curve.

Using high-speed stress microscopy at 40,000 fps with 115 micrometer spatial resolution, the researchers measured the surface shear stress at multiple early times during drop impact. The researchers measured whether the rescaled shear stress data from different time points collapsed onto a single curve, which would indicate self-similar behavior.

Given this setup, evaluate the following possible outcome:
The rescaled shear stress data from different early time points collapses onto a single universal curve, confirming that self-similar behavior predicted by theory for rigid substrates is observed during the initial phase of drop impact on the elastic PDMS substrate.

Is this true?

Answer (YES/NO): NO